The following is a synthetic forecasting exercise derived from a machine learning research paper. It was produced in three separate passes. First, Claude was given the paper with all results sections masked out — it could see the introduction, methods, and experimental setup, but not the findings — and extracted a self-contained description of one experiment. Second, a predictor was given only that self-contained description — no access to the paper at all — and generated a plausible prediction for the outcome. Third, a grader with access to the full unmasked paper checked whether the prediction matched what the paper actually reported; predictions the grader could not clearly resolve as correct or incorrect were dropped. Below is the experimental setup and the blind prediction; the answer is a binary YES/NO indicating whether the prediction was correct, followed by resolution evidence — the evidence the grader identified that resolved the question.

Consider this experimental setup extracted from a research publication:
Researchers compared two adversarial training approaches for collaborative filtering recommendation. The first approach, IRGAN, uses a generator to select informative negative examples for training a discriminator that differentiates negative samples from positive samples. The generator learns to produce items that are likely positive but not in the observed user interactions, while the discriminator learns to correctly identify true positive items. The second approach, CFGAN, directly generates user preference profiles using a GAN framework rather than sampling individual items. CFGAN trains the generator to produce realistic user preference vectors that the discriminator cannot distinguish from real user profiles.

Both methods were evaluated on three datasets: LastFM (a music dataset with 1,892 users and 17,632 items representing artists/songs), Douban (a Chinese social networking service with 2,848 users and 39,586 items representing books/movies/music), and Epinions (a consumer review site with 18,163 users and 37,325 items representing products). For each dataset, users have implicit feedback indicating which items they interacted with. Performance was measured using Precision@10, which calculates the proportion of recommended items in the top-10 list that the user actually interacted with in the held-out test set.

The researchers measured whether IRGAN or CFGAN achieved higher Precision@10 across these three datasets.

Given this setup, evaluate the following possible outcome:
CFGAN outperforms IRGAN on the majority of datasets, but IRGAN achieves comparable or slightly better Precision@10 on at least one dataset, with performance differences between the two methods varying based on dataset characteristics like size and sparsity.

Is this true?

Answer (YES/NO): NO